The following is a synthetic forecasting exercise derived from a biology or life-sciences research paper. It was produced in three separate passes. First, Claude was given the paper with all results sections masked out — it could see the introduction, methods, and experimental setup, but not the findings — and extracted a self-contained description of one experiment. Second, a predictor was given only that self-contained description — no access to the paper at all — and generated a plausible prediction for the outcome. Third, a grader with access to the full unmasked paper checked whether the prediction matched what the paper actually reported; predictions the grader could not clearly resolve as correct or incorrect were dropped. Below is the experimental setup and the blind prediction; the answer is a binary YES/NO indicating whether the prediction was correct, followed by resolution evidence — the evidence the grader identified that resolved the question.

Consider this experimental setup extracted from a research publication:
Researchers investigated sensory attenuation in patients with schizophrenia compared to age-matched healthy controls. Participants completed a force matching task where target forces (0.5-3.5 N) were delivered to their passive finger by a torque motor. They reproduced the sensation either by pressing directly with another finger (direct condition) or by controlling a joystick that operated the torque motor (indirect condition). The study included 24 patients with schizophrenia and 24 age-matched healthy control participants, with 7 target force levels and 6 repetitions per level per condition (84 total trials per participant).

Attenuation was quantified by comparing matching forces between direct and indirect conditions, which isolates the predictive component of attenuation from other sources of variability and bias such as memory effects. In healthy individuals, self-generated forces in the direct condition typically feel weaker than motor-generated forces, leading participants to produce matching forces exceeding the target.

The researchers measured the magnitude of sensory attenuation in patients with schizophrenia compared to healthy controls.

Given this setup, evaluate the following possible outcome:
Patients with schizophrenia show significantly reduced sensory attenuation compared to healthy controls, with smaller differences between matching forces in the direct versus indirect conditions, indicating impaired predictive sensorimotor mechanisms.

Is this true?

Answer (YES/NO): YES